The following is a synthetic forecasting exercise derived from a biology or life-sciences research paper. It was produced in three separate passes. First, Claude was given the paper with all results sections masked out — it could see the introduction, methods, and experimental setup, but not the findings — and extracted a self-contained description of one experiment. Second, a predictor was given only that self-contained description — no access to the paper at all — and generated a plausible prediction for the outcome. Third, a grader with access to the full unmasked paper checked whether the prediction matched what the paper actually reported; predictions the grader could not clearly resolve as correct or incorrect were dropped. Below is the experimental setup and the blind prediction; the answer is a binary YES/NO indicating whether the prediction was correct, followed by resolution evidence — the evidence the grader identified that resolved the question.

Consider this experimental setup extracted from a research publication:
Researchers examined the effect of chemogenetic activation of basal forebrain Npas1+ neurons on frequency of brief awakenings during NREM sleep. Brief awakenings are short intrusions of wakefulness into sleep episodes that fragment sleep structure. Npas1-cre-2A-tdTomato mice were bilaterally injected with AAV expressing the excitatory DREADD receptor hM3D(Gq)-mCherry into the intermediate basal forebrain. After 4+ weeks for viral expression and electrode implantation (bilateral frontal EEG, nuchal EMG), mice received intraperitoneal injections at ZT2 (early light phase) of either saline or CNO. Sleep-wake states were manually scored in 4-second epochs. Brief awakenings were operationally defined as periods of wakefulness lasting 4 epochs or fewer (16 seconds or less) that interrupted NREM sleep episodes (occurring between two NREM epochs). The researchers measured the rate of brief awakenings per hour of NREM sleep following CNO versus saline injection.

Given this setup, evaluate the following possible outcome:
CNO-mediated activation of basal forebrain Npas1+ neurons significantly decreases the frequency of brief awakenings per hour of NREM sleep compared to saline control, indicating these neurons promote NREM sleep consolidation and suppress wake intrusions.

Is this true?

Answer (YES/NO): NO